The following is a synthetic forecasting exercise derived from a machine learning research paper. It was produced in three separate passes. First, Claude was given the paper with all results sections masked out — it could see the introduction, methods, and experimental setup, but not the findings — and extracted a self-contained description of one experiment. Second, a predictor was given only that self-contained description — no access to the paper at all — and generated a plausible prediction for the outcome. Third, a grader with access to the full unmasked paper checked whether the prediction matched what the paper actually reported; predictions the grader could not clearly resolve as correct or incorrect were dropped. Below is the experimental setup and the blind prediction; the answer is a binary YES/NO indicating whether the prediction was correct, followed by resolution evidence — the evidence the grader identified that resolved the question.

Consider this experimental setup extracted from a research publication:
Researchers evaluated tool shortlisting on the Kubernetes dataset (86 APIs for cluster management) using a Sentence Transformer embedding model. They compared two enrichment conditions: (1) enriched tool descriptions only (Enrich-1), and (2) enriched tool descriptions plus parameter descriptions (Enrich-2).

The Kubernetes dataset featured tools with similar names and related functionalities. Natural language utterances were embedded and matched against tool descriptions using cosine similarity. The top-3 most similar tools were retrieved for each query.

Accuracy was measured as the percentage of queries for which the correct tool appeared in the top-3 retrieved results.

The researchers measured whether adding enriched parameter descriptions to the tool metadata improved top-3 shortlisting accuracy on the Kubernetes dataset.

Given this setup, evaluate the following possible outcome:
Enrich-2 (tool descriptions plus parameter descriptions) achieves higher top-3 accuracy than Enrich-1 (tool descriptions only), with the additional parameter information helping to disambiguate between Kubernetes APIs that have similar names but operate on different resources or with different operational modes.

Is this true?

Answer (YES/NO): YES